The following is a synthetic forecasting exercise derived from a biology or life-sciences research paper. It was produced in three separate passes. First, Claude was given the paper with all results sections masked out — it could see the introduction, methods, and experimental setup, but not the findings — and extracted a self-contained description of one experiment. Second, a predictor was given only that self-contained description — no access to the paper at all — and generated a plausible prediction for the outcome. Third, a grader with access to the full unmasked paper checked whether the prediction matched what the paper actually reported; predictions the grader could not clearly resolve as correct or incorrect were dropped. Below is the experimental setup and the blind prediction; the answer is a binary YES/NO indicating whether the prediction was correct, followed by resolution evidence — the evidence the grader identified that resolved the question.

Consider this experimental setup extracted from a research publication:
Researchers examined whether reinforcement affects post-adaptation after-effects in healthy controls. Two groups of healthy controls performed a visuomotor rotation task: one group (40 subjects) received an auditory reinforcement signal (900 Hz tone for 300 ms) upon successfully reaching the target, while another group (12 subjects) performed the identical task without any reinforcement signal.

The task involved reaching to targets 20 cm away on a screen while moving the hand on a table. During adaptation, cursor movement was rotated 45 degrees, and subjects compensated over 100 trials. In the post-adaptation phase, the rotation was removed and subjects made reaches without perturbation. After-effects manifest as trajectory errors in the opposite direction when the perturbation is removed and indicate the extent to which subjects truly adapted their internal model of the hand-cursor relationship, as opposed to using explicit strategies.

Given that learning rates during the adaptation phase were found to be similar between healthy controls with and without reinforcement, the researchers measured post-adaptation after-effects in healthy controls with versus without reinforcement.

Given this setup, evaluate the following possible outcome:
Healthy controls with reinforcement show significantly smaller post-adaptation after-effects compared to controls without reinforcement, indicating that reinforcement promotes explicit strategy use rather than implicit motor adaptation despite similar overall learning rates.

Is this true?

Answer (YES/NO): NO